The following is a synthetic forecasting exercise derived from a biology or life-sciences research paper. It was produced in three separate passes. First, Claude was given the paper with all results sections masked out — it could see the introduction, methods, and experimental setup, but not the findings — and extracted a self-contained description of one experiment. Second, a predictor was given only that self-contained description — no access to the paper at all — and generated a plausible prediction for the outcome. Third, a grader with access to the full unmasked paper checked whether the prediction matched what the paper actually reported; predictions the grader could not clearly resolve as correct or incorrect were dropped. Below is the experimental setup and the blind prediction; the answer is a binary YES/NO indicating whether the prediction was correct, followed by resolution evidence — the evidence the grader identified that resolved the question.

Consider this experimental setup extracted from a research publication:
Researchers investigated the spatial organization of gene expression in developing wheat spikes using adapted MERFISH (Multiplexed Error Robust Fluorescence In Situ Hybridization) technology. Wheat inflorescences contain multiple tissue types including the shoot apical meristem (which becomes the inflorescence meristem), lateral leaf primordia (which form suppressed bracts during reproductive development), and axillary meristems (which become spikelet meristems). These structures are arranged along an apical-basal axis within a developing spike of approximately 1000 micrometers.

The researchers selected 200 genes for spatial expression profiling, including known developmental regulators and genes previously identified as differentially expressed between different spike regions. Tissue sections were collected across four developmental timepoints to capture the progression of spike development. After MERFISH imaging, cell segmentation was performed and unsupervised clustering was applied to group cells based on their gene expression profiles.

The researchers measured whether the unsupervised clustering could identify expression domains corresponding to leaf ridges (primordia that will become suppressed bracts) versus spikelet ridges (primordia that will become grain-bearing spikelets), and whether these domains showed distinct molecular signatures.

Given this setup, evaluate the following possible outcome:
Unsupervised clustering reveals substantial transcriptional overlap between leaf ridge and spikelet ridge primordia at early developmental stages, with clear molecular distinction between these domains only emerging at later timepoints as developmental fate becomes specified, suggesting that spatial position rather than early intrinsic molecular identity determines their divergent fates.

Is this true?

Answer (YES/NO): NO